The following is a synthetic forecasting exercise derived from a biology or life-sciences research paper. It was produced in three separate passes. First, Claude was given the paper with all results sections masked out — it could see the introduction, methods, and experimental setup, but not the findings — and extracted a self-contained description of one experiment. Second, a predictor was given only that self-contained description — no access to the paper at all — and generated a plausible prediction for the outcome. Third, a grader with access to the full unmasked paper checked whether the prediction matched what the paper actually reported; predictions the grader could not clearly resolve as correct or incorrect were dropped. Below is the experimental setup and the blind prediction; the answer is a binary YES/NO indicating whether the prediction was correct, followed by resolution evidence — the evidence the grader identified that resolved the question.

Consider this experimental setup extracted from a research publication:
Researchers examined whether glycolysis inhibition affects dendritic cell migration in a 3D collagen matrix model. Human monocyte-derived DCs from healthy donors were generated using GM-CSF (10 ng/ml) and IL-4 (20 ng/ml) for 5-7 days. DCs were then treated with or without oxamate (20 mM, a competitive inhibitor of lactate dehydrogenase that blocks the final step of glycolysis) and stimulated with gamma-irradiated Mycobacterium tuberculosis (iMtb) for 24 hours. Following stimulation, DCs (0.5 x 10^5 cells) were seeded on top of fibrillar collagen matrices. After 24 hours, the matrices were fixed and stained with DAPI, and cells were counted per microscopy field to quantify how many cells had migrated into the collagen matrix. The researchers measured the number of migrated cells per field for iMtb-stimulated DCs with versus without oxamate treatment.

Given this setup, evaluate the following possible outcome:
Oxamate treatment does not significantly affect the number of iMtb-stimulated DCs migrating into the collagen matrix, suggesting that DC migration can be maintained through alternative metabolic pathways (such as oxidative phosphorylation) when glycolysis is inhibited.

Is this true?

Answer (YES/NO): NO